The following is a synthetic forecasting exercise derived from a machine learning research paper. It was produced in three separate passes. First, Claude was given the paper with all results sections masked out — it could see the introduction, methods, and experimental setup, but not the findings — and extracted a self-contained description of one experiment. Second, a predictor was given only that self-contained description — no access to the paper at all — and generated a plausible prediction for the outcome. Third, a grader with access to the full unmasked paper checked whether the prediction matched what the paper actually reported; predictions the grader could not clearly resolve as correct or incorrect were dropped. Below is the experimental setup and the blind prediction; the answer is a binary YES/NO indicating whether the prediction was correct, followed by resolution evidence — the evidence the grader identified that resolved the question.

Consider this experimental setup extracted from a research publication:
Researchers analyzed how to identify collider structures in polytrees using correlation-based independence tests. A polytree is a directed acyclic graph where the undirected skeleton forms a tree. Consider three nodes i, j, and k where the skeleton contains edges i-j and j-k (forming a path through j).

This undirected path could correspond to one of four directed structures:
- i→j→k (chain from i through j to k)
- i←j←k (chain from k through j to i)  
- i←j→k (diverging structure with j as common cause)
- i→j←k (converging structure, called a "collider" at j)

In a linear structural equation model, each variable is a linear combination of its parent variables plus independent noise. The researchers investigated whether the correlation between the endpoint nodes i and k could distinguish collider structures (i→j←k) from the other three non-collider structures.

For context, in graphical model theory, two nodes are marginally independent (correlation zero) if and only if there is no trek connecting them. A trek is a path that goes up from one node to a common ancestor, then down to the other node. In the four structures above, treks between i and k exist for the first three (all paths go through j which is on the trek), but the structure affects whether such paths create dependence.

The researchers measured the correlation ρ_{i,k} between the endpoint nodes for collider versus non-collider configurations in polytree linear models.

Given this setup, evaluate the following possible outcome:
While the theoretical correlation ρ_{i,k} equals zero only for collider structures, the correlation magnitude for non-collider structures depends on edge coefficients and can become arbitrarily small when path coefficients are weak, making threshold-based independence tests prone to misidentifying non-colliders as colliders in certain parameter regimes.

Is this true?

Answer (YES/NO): YES